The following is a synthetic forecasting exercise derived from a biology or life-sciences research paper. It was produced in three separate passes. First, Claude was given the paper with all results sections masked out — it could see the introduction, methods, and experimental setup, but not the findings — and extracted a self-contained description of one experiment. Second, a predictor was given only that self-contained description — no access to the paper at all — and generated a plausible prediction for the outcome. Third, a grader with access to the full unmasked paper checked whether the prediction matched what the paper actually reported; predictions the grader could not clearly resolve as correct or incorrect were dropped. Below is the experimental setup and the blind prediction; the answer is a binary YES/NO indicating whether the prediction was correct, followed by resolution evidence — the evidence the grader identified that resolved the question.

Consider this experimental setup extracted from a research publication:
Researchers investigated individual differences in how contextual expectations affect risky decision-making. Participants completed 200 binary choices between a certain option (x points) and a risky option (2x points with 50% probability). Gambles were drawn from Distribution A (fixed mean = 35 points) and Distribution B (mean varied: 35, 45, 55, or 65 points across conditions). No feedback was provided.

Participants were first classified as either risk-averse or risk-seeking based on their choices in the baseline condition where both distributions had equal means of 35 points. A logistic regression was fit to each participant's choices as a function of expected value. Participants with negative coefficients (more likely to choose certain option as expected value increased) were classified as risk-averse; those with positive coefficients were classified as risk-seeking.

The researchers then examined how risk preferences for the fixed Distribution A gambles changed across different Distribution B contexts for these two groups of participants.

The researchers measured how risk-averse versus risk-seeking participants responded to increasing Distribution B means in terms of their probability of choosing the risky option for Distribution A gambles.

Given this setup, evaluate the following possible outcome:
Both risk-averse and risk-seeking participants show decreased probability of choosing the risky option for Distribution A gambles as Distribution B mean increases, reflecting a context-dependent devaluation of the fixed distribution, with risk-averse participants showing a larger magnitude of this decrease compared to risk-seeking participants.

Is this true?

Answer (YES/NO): NO